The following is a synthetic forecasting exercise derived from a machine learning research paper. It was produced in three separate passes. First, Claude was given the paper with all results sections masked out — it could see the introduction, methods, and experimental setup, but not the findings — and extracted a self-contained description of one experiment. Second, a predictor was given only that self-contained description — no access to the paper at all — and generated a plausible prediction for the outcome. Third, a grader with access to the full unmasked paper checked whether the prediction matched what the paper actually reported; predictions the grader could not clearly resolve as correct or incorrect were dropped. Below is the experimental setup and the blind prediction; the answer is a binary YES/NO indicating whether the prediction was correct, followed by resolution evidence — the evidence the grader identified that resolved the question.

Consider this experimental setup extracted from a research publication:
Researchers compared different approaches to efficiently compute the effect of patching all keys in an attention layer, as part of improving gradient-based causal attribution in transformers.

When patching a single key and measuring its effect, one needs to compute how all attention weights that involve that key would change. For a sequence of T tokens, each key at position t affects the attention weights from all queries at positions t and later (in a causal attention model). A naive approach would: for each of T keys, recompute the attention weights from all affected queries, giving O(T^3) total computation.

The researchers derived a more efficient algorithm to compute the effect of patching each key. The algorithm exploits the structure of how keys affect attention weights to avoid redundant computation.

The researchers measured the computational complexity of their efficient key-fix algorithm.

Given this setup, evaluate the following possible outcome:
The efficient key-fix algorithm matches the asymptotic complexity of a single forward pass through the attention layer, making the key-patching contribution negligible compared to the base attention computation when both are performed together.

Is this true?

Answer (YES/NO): NO